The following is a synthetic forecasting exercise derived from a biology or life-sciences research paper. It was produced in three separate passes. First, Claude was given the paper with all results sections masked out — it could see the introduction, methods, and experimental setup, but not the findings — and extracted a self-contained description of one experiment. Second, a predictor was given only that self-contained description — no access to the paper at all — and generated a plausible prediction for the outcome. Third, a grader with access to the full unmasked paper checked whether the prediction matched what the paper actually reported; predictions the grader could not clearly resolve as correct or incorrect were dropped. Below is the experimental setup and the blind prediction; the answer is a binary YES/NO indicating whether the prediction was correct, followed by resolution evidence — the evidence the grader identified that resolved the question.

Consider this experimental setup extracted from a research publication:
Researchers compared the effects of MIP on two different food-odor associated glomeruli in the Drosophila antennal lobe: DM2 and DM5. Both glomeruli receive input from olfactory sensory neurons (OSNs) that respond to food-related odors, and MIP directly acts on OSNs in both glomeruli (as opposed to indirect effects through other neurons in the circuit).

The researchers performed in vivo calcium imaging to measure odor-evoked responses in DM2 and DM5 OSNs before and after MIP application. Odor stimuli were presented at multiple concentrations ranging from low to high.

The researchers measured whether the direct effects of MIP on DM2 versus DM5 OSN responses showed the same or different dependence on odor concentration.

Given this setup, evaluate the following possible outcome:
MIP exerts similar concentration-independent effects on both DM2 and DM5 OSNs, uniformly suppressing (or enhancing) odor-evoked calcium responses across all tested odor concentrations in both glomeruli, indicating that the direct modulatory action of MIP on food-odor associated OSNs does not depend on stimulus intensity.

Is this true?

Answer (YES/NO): NO